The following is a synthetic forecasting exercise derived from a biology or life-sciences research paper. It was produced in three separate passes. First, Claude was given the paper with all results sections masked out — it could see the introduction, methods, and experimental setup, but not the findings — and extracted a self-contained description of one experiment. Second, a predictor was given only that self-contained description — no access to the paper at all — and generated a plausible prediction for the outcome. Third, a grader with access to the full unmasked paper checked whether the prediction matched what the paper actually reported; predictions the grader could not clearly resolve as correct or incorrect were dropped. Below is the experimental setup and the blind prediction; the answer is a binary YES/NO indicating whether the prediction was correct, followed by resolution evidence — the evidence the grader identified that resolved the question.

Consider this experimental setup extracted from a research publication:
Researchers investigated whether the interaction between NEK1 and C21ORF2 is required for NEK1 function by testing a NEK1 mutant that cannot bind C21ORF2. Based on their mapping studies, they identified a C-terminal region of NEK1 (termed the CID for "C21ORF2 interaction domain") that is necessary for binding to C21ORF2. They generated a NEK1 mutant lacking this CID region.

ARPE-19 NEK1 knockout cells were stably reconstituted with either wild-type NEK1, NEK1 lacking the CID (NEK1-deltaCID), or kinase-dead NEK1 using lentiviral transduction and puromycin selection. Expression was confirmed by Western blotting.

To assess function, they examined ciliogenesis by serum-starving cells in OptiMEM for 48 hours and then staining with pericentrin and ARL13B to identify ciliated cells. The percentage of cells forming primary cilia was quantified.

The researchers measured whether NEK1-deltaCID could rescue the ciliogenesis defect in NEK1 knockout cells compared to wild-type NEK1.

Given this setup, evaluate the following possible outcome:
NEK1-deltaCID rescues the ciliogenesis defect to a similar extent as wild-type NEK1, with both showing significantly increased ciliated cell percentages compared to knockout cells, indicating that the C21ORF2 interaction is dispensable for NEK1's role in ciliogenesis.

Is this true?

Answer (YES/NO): NO